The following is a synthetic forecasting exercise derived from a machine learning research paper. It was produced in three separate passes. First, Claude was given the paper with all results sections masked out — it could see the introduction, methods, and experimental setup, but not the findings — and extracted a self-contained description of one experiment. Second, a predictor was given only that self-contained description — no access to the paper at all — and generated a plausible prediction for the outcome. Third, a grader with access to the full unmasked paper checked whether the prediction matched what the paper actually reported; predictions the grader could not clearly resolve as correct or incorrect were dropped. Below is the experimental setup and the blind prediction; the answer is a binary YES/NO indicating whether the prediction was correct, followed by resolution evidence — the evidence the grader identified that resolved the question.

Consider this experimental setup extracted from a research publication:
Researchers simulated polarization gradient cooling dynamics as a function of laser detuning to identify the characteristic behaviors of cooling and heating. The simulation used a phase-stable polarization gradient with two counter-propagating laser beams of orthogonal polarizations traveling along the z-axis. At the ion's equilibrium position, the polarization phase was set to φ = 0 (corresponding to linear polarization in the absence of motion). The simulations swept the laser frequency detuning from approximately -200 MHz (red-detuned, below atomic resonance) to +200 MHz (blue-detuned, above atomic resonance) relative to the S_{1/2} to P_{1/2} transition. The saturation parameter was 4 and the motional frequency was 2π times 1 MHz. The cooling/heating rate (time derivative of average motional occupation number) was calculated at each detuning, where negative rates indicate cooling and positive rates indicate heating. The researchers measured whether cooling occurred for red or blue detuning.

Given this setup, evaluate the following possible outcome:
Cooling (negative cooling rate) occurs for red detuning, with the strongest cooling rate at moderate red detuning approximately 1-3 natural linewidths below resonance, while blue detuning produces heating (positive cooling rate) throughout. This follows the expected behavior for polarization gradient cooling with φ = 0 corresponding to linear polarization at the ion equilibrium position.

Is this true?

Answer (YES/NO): NO